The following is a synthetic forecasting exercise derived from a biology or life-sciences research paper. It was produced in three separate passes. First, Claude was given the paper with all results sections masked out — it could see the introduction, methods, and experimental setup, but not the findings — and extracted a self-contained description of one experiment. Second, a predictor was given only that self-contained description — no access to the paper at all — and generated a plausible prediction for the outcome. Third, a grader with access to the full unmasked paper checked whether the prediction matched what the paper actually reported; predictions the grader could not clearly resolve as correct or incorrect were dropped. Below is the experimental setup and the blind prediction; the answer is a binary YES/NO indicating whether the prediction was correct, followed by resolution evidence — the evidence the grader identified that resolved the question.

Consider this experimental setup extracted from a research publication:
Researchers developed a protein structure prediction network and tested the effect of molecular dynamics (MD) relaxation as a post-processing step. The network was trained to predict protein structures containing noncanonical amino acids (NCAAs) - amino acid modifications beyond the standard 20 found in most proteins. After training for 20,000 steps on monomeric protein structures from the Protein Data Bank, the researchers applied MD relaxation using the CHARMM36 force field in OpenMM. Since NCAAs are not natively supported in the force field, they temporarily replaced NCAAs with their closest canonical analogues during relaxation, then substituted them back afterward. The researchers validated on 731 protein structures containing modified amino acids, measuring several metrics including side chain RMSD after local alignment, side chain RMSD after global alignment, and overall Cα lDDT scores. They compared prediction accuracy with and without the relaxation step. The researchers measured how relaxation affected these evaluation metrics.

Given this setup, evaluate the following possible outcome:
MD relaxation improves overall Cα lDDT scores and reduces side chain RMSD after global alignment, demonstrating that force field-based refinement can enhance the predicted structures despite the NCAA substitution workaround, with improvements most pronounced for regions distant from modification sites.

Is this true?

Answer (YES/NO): NO